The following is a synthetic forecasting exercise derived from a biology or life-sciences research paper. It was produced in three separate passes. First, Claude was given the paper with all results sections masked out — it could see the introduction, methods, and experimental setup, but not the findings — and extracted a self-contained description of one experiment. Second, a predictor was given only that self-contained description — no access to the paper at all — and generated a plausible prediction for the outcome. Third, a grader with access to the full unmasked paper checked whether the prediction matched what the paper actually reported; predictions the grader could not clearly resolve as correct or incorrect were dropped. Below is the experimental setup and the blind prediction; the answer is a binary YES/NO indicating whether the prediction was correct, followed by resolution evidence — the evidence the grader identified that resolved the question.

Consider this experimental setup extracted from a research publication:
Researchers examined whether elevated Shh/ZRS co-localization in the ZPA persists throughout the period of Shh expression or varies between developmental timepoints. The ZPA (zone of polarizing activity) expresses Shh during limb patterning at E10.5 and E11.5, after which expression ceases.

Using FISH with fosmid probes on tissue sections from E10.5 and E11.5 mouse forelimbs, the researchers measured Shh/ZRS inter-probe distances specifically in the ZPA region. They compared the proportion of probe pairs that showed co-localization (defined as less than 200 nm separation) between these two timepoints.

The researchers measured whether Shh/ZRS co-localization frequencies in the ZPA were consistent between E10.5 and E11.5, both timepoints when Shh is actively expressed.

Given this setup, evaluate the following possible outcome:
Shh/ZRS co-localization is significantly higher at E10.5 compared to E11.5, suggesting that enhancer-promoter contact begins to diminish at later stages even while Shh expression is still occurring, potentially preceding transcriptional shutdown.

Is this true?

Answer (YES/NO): NO